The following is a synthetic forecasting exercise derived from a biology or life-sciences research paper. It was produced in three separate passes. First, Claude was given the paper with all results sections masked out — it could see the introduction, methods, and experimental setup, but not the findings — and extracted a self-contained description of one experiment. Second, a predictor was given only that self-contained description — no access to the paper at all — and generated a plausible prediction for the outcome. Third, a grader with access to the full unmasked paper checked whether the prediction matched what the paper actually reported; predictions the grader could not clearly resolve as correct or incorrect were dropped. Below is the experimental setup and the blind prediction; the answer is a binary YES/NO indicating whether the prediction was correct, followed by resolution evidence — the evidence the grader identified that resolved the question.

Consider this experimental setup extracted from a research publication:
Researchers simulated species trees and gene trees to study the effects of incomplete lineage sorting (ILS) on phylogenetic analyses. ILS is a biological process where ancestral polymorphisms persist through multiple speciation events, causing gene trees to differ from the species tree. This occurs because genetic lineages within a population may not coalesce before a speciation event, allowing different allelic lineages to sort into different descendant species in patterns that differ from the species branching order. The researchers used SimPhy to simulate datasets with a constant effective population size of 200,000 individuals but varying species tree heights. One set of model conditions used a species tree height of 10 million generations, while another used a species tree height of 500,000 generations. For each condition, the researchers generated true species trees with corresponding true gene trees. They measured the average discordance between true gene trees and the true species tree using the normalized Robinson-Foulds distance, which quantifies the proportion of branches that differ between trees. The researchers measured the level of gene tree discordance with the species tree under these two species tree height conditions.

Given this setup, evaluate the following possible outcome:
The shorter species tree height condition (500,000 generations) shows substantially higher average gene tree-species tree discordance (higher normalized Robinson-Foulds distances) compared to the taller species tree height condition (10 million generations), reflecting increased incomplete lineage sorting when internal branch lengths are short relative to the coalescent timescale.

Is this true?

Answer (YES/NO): YES